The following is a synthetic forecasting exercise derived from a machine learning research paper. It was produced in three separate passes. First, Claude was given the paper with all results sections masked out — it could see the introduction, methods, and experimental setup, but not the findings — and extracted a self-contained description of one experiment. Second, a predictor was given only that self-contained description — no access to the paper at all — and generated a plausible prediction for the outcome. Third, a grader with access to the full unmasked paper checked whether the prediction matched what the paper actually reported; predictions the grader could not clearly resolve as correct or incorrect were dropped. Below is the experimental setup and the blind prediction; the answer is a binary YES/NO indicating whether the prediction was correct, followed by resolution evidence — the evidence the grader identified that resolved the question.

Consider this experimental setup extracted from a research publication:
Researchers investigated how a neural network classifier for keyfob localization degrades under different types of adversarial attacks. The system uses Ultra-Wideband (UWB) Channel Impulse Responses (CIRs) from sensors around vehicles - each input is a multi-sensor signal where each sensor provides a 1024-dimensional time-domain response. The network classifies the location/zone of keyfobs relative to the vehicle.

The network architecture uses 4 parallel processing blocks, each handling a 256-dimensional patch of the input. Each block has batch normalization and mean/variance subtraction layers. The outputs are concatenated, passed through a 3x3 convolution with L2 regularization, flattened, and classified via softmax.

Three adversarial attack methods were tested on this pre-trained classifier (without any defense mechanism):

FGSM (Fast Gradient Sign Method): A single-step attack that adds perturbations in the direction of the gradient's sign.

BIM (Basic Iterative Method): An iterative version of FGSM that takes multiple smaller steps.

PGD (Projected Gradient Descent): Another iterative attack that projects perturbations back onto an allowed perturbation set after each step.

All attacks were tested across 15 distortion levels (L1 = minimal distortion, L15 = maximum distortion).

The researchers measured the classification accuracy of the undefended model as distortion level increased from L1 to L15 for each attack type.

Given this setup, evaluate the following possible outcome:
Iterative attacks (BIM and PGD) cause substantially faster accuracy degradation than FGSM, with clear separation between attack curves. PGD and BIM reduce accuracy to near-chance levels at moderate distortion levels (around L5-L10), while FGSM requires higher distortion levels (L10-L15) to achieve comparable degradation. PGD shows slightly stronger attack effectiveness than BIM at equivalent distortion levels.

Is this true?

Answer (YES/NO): NO